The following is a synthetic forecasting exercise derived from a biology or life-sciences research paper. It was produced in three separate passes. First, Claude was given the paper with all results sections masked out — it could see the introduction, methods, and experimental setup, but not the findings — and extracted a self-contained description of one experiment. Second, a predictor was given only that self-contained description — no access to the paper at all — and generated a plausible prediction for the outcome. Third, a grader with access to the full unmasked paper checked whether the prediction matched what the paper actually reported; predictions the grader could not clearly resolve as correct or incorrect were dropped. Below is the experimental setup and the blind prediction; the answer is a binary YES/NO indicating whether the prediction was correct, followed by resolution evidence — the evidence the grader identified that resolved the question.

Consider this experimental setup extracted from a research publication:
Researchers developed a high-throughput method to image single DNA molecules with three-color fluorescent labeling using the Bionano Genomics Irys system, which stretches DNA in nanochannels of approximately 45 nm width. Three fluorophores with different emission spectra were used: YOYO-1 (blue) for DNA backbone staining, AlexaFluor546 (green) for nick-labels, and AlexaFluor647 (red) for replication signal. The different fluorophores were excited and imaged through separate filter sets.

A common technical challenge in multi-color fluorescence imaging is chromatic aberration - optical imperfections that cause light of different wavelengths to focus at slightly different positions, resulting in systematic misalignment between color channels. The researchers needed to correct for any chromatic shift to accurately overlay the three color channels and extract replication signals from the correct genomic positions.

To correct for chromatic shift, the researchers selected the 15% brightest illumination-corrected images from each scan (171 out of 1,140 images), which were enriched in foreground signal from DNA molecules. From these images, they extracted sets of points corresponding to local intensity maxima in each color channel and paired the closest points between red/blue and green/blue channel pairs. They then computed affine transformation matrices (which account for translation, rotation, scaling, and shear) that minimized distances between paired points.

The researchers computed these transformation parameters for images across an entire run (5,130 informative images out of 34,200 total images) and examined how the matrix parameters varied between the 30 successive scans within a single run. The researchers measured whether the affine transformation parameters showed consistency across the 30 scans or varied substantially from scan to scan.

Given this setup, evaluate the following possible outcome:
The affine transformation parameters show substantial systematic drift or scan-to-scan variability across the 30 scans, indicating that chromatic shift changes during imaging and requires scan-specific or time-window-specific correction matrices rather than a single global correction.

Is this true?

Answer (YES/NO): NO